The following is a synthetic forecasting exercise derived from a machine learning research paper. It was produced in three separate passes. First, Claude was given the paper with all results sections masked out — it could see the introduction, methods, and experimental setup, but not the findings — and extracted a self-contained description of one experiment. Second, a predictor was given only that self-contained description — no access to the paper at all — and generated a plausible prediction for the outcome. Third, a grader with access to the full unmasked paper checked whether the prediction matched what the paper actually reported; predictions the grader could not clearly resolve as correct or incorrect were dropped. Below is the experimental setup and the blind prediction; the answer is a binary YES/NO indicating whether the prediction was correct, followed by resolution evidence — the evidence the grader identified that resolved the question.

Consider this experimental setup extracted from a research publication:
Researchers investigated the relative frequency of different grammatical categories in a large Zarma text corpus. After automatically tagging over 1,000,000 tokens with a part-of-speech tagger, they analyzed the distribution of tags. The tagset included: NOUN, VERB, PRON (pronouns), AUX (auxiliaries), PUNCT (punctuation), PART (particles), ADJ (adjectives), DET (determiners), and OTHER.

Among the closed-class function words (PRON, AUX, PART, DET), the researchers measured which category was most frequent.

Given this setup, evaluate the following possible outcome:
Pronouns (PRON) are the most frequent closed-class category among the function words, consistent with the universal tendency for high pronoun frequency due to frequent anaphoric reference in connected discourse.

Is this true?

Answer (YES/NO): YES